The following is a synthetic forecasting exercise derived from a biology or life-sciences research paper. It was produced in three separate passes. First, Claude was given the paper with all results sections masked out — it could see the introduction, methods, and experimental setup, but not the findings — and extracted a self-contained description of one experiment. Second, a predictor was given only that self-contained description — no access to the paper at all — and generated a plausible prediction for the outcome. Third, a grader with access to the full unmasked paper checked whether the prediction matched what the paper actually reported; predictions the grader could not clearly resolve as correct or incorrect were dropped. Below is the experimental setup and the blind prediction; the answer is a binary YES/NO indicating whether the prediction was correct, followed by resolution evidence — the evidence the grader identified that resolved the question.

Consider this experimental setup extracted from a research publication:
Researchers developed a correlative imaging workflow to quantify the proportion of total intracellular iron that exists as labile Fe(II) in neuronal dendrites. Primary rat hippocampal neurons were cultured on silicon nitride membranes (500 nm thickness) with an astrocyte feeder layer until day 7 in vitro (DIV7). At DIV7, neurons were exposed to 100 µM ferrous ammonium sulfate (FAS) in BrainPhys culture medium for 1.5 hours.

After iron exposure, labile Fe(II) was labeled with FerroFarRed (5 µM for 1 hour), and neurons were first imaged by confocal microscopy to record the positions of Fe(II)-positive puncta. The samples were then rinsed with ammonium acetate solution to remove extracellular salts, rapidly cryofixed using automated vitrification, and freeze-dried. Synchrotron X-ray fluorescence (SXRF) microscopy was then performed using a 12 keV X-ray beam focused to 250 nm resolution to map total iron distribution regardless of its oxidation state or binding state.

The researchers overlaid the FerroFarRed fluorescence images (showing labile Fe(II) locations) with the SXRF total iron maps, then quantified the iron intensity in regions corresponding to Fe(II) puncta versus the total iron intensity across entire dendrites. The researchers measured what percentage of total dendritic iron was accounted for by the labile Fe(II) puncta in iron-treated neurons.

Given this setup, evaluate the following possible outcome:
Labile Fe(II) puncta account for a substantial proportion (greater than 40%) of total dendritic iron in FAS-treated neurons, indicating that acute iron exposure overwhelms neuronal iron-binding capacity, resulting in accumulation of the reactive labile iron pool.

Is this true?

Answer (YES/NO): NO